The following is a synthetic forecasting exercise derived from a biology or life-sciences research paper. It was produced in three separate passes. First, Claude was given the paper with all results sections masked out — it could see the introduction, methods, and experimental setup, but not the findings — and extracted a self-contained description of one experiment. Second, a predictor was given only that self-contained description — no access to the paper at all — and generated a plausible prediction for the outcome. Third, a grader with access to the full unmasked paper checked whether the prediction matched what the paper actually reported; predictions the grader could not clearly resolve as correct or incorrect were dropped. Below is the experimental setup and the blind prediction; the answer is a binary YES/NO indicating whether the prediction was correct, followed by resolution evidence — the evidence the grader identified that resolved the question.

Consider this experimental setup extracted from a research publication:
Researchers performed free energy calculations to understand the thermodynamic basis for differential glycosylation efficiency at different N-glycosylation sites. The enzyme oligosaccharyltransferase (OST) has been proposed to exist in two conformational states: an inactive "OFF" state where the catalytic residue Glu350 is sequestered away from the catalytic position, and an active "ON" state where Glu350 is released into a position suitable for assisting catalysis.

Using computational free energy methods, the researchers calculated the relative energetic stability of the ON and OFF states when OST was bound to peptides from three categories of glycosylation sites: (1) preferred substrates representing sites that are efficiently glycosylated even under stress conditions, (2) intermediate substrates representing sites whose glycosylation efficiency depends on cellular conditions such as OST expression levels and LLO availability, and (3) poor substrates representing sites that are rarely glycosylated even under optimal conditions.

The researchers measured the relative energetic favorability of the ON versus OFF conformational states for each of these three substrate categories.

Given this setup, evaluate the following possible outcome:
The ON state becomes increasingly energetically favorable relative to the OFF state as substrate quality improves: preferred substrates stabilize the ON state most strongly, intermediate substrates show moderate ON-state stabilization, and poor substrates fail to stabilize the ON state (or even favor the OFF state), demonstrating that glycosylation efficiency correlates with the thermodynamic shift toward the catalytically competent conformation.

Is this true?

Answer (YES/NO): YES